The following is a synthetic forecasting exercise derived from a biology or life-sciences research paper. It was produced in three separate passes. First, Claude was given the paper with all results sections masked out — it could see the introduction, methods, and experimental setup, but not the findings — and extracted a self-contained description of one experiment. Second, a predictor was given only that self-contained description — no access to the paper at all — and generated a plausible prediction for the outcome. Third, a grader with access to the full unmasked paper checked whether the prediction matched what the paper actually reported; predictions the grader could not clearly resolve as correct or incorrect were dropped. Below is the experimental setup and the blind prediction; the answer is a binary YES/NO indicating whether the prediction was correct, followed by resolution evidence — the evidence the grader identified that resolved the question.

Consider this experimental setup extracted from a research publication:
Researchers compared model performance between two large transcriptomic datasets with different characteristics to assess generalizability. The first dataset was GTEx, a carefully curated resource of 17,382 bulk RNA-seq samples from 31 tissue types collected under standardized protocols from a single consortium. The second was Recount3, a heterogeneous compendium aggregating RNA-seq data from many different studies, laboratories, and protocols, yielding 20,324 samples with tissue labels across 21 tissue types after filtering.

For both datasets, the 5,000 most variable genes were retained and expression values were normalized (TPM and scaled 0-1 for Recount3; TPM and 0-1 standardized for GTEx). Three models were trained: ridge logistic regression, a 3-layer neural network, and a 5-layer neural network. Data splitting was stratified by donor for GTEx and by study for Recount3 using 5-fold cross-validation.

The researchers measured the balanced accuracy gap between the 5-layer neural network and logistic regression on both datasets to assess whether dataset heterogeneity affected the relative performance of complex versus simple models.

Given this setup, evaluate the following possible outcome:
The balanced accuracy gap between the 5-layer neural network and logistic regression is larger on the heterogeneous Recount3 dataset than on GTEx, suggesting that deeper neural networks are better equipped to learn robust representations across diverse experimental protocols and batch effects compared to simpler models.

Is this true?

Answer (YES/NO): NO